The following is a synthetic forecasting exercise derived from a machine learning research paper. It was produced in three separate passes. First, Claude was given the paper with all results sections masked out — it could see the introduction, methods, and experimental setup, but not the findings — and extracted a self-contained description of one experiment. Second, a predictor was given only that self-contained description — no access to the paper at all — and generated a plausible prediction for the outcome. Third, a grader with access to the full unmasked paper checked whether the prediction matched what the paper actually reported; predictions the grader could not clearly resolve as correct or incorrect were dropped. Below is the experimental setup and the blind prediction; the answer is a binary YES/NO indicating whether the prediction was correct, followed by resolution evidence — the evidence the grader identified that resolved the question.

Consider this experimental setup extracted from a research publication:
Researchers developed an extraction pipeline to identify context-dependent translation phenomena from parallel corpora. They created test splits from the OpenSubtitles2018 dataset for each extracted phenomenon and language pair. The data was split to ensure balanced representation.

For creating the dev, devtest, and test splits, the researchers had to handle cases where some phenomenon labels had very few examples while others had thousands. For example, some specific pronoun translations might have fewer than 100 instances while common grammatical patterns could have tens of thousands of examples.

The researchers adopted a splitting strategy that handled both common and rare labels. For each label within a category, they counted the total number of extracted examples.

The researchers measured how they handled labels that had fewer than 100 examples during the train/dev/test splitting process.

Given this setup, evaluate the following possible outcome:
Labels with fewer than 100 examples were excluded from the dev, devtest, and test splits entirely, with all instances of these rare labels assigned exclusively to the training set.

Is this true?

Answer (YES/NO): NO